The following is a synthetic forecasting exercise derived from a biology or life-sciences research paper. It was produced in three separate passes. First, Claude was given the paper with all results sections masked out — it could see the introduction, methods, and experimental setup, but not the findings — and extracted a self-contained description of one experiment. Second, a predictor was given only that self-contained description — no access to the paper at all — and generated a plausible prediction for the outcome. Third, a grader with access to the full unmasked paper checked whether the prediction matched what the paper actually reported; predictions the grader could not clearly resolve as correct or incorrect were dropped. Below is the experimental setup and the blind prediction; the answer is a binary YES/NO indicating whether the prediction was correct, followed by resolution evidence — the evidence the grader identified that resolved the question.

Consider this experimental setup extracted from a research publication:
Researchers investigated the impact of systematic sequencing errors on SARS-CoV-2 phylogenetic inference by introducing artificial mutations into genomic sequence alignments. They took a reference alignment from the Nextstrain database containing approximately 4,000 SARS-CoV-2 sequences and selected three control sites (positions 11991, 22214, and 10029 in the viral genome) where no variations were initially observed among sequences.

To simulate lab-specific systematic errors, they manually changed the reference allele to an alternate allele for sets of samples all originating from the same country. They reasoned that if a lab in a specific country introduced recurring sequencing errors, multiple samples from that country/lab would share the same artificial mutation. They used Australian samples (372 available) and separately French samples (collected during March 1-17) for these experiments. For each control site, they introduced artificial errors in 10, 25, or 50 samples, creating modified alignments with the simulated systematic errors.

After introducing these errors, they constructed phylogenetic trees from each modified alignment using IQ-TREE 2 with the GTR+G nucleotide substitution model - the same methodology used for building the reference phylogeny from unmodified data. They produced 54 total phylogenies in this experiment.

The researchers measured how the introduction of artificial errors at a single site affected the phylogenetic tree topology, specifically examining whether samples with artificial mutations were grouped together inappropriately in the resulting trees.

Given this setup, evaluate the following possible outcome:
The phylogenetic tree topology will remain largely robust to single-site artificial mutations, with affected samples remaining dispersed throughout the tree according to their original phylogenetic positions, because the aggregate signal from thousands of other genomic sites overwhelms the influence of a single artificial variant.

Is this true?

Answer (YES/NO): NO